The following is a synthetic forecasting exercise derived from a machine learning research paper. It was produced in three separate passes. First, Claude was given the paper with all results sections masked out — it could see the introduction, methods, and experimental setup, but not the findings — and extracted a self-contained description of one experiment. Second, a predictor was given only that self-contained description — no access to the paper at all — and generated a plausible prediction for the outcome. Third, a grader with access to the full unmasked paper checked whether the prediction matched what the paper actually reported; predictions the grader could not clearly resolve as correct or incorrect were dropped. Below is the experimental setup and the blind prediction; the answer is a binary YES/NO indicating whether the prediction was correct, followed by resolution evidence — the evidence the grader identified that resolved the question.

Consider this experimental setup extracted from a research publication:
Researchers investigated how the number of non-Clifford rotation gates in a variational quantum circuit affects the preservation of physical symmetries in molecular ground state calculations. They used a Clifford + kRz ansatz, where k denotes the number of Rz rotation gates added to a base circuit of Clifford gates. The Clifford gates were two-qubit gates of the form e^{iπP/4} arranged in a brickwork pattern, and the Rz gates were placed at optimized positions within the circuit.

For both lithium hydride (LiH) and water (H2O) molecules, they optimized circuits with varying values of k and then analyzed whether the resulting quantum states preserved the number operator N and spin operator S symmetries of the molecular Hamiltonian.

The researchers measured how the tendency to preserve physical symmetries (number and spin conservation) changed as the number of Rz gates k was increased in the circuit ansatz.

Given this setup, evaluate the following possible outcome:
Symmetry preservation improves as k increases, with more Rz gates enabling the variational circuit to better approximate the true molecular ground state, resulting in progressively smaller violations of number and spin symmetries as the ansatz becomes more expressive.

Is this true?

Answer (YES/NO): YES